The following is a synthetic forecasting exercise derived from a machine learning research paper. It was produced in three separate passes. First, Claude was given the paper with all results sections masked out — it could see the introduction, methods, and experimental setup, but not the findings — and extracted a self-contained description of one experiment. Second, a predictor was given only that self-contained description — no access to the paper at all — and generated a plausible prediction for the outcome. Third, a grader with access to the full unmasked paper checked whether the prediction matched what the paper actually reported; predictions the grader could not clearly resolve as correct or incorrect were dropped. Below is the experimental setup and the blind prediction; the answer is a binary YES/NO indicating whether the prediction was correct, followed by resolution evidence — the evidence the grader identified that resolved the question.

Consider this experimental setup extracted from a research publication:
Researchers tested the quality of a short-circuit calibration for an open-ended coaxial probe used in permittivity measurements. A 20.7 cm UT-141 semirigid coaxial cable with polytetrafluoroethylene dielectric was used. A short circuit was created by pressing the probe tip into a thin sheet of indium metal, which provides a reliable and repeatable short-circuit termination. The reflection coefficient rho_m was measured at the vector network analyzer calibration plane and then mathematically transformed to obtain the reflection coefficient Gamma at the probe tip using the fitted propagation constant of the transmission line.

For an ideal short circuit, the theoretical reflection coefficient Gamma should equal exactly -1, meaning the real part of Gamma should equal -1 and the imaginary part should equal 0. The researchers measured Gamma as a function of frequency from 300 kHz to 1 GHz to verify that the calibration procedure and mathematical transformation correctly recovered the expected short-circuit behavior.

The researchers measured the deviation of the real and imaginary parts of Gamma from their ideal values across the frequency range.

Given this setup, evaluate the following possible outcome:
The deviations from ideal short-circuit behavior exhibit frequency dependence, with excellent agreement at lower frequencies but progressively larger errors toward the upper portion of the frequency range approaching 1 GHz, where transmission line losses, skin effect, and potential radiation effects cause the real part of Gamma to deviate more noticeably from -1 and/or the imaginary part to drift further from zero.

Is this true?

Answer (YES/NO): YES